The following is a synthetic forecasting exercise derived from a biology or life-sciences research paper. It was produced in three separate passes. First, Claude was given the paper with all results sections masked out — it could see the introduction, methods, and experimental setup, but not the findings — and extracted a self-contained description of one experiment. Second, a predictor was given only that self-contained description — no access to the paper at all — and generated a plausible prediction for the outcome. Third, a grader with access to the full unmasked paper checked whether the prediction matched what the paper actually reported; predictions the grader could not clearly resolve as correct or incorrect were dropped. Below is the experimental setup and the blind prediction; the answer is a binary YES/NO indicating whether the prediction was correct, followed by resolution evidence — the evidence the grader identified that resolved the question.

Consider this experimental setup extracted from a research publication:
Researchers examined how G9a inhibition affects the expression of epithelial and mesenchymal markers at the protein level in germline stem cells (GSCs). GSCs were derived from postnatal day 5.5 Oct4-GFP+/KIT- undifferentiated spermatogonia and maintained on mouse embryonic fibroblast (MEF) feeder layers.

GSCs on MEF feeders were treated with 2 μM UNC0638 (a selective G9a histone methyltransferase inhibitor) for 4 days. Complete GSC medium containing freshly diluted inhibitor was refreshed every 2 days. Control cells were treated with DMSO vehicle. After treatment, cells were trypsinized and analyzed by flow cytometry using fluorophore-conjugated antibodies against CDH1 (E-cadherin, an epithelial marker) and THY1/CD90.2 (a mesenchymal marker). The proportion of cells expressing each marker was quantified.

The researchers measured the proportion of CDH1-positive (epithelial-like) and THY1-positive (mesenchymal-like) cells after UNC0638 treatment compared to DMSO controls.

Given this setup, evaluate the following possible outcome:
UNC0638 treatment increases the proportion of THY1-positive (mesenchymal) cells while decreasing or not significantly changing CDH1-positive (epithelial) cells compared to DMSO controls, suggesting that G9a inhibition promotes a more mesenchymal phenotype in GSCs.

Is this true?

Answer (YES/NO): NO